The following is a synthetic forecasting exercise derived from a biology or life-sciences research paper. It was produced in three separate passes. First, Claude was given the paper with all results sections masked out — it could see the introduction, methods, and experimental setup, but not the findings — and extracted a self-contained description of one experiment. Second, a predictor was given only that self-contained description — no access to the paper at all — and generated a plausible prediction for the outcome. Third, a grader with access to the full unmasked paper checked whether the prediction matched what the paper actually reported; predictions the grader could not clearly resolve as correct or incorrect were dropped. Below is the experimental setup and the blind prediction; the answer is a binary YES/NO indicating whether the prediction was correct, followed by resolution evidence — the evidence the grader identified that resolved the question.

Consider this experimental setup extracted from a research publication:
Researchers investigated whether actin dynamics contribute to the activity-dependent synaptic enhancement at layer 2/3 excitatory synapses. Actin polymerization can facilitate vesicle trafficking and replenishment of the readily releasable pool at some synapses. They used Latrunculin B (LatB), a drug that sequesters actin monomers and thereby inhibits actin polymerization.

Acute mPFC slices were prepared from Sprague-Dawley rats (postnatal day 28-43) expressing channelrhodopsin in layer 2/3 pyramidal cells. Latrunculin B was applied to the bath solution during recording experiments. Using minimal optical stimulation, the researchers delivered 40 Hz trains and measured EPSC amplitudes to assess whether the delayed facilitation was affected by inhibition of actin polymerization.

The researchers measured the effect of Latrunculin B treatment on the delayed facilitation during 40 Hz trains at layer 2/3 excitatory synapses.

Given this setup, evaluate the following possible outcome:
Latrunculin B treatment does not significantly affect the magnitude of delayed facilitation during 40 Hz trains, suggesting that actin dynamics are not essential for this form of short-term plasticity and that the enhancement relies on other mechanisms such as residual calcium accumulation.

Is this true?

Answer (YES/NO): NO